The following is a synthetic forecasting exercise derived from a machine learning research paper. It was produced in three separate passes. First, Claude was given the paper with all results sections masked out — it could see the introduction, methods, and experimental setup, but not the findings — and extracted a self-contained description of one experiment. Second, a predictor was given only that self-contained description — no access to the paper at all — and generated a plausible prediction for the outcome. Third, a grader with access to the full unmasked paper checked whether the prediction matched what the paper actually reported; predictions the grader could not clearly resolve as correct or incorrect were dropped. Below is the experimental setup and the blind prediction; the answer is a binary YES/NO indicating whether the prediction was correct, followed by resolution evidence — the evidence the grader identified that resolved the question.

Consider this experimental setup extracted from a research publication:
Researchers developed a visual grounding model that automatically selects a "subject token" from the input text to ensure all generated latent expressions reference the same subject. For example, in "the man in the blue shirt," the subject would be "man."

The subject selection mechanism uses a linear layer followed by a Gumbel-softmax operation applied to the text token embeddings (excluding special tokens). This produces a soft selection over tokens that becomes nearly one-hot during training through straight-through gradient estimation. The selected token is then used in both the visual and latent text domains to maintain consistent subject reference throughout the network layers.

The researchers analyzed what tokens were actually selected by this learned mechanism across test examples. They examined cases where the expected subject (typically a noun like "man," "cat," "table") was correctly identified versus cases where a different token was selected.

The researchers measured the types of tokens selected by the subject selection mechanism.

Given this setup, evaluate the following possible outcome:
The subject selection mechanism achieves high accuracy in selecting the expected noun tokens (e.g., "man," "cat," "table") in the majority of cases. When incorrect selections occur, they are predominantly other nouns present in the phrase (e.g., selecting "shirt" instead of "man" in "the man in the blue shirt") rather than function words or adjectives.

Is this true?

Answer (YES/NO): NO